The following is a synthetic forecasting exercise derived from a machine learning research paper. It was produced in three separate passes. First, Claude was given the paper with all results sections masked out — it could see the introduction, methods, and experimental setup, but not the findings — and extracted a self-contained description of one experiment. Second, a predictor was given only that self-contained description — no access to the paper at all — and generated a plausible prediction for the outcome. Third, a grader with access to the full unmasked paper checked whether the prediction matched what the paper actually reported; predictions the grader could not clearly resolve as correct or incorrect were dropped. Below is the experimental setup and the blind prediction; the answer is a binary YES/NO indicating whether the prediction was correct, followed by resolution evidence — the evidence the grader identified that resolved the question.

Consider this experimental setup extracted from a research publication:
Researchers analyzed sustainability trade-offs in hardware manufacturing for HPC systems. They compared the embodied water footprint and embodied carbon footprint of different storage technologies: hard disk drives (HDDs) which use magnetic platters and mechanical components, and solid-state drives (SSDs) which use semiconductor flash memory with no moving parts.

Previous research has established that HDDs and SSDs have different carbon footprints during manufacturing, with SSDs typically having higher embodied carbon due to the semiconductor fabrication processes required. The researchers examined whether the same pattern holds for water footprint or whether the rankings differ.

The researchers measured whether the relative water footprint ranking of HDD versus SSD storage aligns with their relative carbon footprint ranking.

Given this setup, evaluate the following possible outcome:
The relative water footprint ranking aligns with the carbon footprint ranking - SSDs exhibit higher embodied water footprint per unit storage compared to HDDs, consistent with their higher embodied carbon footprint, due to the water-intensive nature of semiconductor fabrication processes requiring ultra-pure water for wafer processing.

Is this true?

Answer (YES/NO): NO